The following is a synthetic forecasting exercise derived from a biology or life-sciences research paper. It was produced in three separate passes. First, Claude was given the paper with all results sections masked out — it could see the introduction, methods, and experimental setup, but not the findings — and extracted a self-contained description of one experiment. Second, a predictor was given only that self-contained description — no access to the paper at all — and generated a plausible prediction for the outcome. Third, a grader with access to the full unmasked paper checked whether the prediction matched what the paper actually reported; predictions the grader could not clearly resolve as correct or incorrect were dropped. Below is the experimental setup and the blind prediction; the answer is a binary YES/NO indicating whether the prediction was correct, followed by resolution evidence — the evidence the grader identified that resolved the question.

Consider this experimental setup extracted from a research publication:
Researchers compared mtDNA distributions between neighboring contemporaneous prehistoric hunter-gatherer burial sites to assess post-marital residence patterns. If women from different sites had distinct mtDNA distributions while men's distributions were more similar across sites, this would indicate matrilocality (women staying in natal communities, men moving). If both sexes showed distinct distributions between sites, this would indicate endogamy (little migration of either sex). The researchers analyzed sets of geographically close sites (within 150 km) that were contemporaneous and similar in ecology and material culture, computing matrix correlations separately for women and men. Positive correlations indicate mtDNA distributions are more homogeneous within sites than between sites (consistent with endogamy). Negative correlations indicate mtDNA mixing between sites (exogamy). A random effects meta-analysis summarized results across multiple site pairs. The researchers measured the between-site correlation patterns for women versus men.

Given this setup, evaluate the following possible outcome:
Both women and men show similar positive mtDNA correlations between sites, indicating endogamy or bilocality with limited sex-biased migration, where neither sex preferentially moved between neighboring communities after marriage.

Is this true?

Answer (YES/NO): NO